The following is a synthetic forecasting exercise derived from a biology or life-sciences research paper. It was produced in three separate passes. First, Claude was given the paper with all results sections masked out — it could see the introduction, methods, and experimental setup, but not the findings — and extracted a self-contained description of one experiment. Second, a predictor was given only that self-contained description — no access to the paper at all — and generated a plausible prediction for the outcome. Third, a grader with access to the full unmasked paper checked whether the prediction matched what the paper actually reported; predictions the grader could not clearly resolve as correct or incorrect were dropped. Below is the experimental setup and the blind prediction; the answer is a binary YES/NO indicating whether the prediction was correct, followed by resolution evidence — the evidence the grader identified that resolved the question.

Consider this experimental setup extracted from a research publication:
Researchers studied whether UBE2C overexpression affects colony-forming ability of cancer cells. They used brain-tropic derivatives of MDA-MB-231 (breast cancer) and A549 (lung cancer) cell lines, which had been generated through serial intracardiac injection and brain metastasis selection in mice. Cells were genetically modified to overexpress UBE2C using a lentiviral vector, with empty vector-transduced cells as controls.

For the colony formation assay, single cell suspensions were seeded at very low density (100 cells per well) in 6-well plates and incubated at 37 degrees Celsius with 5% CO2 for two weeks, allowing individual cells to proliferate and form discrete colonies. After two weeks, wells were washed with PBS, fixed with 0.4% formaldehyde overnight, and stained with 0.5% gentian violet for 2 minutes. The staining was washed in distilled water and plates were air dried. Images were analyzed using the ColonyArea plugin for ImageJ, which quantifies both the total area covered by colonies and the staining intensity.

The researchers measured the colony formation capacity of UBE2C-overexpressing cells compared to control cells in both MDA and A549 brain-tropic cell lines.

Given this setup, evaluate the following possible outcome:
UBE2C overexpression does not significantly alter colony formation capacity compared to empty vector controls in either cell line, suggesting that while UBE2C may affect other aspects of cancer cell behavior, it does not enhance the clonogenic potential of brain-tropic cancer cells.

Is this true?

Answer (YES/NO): YES